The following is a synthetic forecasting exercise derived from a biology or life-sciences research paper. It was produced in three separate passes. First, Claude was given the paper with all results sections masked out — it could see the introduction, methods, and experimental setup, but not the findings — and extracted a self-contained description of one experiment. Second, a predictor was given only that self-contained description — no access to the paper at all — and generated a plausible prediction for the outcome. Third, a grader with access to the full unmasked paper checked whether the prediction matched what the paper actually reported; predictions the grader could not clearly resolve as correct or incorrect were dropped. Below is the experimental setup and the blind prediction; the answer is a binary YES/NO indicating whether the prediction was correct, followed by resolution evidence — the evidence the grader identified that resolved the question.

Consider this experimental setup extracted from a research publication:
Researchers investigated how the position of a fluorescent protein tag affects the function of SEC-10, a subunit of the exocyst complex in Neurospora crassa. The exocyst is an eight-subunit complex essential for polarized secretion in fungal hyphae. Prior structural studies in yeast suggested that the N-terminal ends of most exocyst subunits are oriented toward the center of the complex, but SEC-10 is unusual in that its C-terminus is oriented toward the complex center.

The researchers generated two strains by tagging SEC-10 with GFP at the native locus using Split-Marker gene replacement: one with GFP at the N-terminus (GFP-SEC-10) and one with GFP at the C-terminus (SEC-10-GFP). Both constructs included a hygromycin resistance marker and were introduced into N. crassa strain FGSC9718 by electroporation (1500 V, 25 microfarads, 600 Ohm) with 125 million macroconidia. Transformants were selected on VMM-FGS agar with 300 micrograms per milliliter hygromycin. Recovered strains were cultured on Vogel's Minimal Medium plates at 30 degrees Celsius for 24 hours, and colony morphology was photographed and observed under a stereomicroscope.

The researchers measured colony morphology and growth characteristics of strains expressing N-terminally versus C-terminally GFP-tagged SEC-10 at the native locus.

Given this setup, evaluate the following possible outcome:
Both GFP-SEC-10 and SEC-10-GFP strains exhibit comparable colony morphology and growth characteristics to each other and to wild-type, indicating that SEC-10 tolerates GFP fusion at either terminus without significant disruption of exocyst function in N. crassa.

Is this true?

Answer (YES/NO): NO